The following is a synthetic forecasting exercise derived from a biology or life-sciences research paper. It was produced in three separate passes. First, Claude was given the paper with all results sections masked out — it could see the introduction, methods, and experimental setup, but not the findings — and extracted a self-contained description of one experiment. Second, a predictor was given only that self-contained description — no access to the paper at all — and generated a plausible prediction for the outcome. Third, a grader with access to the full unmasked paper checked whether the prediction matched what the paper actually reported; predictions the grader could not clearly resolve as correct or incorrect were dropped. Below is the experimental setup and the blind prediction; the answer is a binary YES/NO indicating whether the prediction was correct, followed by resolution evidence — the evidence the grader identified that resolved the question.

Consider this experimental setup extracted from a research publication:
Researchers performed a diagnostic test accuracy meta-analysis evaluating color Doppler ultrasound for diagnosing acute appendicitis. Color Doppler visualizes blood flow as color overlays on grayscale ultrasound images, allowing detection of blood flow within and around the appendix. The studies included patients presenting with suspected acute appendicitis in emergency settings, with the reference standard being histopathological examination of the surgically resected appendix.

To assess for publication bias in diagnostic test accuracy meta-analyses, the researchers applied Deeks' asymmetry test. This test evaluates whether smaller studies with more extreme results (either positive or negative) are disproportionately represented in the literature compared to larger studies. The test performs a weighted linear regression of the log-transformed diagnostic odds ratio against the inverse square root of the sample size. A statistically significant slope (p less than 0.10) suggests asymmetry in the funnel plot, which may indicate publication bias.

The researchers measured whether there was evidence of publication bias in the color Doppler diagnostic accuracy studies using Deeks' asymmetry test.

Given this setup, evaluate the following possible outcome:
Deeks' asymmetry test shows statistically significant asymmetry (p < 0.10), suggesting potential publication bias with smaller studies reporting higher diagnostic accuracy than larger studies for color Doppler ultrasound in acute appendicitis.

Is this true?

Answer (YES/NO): NO